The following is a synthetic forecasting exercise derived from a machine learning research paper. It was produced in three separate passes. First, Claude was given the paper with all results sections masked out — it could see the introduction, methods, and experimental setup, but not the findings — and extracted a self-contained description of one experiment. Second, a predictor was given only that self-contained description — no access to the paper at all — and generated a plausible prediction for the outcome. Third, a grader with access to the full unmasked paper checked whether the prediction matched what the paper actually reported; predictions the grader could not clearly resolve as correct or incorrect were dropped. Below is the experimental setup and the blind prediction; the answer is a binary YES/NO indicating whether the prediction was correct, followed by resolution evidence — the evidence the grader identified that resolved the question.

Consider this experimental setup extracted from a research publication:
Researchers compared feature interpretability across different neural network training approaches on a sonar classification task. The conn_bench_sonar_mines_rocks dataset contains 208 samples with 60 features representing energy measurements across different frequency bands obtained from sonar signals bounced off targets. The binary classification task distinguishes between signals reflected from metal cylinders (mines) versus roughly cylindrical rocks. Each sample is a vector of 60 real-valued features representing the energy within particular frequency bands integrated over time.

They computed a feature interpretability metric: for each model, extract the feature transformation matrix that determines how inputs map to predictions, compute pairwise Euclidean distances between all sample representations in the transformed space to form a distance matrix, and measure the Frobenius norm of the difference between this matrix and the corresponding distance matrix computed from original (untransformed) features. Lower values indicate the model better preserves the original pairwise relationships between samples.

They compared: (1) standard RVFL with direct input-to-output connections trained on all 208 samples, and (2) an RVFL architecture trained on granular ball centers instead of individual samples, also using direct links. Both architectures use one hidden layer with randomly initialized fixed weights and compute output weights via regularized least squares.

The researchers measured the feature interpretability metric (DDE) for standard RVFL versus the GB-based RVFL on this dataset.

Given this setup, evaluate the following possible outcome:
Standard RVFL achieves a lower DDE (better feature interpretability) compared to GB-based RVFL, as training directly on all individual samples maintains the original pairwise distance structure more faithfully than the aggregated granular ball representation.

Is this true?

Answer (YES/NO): NO